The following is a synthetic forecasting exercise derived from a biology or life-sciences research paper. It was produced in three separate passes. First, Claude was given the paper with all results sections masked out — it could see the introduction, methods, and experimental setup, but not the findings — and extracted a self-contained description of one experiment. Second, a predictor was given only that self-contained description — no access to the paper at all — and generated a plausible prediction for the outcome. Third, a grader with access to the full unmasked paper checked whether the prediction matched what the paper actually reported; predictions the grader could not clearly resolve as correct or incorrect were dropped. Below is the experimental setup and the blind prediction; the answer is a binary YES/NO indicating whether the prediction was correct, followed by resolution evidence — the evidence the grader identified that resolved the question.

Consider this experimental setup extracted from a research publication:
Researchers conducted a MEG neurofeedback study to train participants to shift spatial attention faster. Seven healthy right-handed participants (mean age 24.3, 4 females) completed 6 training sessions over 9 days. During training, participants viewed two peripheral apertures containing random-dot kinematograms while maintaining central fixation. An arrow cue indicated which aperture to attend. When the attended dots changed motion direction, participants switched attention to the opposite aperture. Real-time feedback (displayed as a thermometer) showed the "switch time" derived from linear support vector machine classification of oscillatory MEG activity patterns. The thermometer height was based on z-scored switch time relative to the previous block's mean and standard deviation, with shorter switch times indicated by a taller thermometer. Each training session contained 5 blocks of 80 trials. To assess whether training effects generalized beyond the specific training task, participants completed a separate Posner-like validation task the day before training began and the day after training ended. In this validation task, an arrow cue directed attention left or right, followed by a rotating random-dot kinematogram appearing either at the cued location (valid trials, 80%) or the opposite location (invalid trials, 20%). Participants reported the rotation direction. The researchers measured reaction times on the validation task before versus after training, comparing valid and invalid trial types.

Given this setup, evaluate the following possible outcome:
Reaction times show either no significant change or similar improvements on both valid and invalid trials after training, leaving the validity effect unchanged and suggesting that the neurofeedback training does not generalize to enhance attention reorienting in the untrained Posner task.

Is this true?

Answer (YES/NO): NO